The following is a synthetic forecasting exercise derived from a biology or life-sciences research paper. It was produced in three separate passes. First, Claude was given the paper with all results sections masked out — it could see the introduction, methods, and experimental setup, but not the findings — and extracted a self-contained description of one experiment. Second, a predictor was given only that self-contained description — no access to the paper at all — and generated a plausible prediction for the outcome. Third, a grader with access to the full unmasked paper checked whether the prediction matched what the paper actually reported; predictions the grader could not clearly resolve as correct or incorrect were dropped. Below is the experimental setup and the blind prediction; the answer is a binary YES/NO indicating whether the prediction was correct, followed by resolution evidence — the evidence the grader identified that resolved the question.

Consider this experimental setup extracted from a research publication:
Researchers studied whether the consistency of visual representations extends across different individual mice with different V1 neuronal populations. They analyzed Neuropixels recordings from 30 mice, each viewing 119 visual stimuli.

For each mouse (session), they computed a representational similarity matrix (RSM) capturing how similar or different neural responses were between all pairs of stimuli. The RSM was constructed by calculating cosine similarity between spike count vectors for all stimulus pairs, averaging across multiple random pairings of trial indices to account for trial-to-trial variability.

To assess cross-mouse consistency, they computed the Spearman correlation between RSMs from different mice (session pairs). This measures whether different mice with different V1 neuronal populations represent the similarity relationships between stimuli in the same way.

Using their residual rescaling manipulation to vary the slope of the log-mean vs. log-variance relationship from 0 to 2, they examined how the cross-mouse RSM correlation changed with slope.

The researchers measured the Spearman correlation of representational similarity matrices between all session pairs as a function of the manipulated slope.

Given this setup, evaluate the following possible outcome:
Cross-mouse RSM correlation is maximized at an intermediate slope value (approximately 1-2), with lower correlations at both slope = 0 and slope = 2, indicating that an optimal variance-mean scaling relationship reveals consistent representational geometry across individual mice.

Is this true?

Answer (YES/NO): YES